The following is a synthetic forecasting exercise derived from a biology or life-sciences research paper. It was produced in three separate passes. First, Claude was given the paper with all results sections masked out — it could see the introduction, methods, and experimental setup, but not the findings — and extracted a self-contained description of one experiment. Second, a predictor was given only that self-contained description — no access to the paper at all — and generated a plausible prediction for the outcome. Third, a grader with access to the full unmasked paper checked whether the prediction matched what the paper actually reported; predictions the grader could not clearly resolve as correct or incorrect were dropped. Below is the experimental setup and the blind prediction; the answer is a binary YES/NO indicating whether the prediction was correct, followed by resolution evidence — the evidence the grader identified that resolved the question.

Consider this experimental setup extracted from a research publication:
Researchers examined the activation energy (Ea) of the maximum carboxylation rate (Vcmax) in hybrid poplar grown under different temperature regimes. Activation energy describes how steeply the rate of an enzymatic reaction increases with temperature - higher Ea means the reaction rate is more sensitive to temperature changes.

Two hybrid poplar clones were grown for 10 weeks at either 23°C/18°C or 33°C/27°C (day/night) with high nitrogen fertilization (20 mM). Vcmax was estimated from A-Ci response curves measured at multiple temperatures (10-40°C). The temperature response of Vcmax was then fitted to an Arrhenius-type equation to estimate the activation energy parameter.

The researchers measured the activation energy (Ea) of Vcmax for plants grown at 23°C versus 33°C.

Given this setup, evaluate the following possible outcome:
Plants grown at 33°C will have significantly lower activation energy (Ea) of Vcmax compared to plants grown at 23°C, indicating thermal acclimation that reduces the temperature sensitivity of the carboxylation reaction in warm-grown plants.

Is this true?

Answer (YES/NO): NO